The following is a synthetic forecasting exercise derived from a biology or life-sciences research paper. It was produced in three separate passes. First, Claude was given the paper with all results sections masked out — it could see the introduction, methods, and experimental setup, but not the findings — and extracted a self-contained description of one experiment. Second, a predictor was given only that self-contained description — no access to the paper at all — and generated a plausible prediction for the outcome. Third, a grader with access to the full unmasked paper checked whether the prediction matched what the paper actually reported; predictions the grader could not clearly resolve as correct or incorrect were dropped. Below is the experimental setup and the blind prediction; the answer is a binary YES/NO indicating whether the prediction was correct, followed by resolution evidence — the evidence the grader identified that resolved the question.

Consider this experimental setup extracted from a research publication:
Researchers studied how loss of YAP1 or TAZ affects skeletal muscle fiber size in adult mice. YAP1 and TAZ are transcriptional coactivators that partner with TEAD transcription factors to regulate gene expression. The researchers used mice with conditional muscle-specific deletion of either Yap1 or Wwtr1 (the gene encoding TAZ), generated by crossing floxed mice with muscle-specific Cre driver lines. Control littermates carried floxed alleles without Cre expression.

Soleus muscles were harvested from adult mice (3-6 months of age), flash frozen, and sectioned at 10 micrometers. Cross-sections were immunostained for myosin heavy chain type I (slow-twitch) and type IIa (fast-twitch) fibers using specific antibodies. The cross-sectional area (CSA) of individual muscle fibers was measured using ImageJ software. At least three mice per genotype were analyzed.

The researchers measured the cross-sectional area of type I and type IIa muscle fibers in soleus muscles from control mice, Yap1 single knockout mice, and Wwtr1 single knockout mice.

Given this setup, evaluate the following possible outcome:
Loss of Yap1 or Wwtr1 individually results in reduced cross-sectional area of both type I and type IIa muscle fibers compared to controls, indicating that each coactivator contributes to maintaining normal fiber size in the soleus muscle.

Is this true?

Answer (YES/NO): NO